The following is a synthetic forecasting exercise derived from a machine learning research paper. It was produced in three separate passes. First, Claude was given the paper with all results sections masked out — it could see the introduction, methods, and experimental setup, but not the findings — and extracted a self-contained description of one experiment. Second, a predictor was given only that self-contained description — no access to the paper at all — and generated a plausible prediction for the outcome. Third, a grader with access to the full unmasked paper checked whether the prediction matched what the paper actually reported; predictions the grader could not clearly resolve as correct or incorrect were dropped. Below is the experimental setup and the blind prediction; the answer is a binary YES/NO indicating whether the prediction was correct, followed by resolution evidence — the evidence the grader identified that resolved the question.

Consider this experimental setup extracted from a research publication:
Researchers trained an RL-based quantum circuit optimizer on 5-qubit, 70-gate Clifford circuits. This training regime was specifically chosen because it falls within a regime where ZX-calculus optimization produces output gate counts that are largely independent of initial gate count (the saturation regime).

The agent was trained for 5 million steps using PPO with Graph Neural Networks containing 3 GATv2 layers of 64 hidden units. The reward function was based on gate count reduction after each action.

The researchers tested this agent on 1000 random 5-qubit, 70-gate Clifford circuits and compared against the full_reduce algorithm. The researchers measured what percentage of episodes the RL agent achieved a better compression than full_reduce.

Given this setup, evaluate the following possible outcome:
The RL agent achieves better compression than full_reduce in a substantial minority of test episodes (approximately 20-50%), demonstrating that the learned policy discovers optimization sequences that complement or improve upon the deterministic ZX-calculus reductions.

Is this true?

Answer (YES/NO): YES